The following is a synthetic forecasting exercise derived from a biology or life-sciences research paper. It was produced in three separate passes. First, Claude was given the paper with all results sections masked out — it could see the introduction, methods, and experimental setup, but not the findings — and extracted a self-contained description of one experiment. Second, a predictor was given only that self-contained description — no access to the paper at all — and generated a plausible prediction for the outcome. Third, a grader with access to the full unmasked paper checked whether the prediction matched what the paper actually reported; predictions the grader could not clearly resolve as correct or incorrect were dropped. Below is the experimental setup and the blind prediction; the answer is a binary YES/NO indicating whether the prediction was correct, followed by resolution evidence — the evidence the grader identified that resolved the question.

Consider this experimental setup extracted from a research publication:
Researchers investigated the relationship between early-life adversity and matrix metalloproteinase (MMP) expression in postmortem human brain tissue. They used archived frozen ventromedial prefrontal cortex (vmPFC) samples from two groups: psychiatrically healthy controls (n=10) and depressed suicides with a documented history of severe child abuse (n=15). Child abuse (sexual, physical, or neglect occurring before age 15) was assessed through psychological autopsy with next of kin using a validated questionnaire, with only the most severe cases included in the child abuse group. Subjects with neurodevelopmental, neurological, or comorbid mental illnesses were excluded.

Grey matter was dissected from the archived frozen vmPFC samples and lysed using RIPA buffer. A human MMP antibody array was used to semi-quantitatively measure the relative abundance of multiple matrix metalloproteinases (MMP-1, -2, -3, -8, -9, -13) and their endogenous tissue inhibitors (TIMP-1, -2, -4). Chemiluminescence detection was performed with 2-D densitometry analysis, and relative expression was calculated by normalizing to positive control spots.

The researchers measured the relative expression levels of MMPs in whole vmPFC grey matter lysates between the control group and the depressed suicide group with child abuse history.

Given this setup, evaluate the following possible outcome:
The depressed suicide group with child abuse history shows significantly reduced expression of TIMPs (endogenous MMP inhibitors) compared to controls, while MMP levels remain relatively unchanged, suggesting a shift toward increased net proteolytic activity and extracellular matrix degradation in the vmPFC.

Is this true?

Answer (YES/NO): NO